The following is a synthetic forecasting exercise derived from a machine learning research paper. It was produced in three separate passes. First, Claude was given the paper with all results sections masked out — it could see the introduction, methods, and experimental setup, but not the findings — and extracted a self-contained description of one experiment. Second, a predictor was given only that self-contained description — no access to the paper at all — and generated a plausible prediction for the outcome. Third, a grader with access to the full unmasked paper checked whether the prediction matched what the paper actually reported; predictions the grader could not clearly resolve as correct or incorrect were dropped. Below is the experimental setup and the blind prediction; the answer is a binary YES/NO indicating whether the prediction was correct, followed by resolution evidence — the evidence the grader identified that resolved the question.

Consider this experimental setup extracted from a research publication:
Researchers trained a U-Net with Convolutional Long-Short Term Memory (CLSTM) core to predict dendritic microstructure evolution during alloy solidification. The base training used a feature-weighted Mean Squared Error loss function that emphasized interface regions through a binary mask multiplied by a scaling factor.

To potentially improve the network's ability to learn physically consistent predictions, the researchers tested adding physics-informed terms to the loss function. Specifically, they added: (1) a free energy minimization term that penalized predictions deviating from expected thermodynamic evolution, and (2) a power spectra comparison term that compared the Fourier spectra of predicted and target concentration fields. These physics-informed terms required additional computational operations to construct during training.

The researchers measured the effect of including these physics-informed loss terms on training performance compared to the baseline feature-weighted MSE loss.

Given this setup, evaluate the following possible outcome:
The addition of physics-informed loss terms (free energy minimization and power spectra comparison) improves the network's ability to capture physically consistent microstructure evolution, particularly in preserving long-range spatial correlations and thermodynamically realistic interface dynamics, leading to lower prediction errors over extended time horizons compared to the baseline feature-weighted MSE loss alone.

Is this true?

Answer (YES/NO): NO